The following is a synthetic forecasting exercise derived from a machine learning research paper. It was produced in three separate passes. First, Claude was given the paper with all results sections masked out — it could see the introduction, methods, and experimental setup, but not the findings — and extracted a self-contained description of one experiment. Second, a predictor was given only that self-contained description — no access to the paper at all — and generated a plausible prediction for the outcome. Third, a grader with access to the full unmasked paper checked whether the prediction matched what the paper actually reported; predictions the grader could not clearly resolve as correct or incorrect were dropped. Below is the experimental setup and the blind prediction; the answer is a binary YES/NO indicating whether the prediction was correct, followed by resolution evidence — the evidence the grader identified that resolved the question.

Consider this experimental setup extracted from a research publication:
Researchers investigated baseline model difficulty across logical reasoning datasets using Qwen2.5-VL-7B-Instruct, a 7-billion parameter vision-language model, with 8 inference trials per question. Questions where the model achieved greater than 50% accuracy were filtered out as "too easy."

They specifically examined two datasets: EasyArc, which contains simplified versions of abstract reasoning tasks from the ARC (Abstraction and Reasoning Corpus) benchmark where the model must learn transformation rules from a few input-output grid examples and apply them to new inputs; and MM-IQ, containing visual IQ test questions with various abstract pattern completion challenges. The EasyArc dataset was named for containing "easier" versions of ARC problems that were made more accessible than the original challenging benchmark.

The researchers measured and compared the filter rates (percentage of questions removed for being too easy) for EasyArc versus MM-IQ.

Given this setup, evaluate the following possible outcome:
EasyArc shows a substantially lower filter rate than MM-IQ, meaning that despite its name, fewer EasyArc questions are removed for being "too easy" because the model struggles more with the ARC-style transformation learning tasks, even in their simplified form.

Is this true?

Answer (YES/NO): YES